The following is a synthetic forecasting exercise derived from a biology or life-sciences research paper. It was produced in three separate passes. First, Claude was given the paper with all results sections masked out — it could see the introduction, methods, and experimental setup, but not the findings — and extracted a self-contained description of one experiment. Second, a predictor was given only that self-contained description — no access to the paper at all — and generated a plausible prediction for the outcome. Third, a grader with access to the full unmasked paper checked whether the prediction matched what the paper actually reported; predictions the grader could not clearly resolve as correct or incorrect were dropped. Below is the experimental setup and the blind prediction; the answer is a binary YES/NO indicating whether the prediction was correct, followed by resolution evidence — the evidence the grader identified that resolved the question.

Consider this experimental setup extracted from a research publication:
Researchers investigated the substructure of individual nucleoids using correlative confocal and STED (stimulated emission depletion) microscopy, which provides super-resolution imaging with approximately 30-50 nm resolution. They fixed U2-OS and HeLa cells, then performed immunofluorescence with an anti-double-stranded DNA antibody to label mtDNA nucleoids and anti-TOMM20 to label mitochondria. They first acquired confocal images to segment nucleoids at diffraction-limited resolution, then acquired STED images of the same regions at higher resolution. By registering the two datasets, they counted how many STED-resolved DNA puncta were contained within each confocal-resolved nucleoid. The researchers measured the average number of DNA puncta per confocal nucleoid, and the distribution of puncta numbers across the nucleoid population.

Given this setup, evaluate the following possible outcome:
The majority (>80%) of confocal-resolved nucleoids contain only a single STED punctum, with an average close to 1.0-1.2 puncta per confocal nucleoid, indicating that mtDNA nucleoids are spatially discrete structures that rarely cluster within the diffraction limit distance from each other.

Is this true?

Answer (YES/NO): NO